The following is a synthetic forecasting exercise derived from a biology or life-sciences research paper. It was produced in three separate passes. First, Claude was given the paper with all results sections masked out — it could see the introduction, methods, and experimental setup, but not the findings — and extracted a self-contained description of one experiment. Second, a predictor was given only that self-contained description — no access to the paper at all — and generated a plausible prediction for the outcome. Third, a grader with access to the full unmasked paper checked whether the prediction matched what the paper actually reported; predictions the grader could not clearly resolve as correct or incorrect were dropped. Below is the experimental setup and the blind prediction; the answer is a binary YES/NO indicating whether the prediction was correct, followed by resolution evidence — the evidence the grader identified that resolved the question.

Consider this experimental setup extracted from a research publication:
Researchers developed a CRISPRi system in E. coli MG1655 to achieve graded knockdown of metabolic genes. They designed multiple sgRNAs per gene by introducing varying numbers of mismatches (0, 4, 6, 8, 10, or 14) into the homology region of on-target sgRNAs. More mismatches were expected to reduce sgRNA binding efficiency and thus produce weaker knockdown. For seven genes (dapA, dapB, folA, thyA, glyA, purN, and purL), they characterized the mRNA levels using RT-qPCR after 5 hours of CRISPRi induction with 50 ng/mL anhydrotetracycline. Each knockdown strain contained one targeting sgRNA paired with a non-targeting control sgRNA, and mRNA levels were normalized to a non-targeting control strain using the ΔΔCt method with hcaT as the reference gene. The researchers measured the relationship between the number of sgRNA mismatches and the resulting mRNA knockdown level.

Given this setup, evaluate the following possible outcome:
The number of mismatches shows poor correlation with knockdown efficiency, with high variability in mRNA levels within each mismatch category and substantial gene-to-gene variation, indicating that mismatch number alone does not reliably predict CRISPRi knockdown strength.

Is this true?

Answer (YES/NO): NO